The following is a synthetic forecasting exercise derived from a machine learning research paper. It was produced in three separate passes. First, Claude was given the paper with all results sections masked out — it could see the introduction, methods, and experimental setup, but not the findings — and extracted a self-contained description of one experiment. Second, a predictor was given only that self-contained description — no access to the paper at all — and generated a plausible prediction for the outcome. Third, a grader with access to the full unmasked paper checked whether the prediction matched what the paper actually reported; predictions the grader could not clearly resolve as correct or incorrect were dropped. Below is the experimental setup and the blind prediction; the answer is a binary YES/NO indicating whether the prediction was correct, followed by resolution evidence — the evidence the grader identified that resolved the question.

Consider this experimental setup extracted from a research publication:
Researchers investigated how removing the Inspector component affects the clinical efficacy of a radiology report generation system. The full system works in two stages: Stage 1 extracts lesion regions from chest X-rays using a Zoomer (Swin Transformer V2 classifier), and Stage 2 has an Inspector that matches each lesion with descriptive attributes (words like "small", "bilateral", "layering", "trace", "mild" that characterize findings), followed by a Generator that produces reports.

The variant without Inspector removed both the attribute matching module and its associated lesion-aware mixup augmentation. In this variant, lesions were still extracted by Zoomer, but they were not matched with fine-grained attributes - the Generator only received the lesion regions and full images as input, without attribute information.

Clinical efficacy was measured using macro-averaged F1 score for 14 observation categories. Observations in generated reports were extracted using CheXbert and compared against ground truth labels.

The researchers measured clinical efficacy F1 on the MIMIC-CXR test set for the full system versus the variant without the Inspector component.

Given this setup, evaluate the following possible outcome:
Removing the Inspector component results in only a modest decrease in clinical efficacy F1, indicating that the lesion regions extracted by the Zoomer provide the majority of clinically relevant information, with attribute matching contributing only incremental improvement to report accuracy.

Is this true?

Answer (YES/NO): YES